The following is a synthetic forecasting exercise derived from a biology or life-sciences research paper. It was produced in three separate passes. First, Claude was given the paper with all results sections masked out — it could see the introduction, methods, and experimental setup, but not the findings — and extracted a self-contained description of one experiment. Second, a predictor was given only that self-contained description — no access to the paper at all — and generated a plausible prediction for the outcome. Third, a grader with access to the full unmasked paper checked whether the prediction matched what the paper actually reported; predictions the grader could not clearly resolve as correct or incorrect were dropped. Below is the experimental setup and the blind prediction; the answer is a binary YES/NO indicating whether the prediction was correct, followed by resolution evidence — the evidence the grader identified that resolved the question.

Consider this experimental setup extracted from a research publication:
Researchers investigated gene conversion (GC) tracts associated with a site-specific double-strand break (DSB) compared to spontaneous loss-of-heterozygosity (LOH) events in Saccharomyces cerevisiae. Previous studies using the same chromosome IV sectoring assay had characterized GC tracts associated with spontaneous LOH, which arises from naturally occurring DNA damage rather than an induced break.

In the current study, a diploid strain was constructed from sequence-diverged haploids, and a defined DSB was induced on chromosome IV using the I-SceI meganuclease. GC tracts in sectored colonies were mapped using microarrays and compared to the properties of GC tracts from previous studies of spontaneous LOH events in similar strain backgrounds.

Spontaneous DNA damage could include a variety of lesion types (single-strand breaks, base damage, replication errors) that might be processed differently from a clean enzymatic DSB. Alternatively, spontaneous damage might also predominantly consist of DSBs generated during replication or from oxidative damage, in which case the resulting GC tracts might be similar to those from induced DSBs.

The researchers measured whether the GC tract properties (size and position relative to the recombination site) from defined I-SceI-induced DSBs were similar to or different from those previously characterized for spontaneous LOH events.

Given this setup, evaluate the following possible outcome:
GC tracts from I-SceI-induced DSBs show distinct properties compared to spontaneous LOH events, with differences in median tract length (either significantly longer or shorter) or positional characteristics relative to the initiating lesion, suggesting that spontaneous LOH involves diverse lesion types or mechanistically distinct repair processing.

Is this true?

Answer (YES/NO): NO